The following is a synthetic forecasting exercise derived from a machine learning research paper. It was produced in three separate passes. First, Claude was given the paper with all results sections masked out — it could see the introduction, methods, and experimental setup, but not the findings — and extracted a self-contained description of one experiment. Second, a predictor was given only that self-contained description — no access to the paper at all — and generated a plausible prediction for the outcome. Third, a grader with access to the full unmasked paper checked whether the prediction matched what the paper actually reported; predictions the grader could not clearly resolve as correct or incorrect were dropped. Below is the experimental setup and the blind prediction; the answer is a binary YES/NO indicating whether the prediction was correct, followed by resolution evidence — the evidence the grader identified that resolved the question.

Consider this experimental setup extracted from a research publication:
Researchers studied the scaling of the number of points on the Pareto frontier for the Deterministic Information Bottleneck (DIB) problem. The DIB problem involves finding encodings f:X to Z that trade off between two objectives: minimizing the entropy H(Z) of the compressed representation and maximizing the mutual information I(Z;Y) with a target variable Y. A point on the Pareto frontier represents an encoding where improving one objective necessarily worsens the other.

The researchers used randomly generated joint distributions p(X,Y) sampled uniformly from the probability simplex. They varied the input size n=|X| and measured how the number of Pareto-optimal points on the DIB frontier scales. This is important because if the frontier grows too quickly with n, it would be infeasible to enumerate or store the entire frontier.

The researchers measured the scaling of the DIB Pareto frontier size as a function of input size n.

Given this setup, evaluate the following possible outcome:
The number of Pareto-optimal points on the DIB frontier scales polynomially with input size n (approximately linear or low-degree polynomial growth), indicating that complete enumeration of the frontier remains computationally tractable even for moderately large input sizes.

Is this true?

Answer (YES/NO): YES